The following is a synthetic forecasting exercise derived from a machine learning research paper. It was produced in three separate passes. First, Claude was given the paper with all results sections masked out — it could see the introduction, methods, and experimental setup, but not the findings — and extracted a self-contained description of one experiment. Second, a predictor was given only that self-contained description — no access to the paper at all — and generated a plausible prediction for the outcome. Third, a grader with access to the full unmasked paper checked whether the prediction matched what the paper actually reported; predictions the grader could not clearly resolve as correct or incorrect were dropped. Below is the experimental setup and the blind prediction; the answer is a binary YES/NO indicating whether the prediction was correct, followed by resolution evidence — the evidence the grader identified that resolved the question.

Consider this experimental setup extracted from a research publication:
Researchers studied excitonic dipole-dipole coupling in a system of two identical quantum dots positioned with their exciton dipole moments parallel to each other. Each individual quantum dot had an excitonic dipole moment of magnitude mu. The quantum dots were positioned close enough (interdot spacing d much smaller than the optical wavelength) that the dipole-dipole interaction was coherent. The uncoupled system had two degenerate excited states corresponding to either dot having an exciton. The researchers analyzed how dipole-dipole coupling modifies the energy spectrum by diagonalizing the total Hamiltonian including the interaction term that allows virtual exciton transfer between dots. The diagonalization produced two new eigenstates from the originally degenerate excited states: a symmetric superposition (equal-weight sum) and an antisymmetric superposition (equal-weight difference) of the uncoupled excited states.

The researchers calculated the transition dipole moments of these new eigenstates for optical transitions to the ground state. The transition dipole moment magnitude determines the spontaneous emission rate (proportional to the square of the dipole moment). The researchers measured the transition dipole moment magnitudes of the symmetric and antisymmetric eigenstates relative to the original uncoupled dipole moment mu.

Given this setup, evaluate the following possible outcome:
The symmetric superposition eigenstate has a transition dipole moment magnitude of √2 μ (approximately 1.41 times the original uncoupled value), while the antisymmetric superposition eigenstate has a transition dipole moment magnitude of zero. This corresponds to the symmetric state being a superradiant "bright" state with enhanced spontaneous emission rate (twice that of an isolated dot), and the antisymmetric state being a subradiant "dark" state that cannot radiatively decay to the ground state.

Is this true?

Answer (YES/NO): YES